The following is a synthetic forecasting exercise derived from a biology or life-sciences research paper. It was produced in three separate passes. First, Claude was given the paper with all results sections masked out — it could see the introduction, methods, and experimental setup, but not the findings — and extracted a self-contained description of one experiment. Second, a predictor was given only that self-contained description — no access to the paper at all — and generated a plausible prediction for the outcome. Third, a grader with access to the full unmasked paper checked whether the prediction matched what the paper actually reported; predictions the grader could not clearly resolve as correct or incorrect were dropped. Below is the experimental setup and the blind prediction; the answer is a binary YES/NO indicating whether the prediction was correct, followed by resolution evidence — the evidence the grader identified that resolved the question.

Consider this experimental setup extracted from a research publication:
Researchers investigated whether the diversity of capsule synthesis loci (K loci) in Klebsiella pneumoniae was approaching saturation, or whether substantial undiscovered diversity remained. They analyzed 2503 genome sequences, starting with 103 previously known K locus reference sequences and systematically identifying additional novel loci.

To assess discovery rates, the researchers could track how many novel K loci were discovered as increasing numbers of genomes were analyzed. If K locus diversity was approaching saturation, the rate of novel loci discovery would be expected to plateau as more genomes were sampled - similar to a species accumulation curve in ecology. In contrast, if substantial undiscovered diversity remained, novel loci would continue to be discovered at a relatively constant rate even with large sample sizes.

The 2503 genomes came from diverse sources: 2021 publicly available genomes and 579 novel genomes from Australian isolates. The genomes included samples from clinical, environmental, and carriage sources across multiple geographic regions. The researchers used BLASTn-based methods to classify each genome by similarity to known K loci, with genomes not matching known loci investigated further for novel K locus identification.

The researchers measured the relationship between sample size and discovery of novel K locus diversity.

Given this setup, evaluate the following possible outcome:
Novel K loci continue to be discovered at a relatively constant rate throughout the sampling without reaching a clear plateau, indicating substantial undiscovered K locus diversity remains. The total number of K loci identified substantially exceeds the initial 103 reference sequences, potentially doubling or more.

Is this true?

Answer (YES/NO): NO